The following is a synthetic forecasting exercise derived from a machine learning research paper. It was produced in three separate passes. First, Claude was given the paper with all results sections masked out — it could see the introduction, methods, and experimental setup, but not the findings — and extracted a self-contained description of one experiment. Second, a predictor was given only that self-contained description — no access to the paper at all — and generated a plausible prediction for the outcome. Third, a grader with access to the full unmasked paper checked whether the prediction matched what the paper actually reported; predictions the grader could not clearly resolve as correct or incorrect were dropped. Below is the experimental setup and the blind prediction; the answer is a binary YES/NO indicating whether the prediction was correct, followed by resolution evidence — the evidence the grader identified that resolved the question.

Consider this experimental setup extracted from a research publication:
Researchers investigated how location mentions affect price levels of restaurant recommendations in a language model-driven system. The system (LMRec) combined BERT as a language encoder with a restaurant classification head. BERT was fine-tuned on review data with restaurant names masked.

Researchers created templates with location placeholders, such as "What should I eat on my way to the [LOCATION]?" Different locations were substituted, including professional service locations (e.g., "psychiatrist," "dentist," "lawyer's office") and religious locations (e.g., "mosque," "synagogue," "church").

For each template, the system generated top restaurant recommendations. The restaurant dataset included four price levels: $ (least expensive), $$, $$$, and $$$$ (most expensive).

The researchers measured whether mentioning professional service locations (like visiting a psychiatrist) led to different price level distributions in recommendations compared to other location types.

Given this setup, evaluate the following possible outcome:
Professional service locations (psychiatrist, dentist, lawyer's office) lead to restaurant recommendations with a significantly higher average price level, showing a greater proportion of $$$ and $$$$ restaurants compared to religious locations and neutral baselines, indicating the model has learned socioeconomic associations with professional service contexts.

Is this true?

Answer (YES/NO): NO